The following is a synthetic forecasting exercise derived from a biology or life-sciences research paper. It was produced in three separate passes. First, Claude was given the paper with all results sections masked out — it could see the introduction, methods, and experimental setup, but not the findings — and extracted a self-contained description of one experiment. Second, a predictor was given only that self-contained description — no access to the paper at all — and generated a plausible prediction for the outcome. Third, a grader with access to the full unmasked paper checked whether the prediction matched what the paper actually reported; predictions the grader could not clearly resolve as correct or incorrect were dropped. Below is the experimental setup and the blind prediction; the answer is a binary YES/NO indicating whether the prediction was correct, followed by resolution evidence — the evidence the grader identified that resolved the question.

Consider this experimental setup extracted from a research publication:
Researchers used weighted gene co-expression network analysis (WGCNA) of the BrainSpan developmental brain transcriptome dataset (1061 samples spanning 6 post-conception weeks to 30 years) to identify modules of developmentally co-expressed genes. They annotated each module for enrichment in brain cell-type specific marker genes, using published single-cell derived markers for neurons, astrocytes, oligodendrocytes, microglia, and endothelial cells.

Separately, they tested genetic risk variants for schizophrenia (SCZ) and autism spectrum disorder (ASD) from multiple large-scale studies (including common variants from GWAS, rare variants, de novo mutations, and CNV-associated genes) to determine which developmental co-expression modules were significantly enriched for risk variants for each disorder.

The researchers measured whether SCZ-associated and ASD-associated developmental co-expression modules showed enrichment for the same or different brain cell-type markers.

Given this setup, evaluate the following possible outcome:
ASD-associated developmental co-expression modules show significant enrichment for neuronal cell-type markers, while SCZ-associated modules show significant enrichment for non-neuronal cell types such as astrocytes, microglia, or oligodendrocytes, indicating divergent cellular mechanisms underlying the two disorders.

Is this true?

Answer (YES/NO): NO